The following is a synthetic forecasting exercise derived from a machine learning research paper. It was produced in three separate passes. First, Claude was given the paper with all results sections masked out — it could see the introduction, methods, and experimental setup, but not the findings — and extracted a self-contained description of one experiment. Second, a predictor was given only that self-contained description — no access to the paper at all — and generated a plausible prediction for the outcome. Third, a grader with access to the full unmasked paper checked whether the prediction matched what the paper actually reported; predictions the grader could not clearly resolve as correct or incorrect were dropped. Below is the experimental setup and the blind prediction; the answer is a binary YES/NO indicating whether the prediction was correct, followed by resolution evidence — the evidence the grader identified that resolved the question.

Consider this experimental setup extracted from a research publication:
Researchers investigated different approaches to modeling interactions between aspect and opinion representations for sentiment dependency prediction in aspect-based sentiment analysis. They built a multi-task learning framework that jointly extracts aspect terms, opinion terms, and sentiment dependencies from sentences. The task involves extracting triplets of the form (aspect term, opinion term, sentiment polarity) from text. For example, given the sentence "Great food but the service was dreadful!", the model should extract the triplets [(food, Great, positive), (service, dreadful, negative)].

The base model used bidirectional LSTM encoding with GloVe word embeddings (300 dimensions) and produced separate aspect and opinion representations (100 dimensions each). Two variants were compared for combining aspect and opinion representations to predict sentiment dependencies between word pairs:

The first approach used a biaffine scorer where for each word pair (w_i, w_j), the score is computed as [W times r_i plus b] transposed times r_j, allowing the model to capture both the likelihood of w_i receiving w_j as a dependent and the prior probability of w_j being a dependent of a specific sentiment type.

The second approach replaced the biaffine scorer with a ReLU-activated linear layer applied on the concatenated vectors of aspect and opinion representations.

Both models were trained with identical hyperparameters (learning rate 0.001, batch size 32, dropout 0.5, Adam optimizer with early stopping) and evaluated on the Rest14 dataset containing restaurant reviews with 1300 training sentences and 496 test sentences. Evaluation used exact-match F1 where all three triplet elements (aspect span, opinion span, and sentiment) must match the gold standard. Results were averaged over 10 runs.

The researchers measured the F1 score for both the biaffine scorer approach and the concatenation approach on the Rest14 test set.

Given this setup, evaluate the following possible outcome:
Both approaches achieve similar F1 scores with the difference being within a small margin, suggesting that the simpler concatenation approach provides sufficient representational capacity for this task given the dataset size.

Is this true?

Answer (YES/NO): NO